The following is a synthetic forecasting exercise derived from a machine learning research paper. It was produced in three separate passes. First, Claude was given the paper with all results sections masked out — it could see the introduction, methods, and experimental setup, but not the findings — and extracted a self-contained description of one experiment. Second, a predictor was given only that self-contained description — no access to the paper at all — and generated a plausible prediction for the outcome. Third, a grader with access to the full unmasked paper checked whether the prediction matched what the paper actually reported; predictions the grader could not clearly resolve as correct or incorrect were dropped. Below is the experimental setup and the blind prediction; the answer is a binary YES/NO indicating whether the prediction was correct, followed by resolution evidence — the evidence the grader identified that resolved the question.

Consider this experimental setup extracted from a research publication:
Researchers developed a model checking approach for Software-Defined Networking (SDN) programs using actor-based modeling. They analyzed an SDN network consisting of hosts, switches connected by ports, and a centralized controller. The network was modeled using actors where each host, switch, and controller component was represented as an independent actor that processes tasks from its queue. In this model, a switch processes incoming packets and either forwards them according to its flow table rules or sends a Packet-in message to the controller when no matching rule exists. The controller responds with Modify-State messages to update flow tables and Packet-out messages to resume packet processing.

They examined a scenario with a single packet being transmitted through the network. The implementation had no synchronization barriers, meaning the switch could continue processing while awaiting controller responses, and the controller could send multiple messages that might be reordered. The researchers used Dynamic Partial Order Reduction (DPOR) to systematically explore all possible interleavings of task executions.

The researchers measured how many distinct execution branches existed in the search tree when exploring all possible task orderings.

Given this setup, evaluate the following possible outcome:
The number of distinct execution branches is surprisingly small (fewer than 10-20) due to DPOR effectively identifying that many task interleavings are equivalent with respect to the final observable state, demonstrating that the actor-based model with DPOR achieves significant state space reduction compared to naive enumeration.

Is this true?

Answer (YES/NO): NO